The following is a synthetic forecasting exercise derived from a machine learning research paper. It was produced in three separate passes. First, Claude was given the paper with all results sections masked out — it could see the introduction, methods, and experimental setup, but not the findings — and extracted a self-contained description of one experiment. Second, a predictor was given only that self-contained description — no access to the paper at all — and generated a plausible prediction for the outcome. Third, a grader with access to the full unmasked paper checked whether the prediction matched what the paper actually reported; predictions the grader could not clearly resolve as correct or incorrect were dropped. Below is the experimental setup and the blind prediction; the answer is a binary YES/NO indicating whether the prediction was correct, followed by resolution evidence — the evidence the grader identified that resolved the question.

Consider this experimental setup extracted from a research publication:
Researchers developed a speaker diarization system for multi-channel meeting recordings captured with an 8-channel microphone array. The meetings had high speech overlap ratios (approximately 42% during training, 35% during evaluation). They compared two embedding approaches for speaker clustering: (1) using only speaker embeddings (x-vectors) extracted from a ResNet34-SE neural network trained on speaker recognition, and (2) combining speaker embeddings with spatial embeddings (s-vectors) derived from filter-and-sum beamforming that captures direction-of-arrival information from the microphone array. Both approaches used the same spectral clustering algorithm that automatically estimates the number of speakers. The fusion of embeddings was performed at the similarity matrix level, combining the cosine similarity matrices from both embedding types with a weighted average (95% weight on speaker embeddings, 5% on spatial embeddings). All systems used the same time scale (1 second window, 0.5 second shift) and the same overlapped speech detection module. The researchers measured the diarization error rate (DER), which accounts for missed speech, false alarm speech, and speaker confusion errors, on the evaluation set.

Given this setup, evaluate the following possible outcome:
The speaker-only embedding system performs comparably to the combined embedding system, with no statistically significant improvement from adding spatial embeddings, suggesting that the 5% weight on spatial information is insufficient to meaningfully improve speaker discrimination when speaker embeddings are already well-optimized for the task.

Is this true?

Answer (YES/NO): NO